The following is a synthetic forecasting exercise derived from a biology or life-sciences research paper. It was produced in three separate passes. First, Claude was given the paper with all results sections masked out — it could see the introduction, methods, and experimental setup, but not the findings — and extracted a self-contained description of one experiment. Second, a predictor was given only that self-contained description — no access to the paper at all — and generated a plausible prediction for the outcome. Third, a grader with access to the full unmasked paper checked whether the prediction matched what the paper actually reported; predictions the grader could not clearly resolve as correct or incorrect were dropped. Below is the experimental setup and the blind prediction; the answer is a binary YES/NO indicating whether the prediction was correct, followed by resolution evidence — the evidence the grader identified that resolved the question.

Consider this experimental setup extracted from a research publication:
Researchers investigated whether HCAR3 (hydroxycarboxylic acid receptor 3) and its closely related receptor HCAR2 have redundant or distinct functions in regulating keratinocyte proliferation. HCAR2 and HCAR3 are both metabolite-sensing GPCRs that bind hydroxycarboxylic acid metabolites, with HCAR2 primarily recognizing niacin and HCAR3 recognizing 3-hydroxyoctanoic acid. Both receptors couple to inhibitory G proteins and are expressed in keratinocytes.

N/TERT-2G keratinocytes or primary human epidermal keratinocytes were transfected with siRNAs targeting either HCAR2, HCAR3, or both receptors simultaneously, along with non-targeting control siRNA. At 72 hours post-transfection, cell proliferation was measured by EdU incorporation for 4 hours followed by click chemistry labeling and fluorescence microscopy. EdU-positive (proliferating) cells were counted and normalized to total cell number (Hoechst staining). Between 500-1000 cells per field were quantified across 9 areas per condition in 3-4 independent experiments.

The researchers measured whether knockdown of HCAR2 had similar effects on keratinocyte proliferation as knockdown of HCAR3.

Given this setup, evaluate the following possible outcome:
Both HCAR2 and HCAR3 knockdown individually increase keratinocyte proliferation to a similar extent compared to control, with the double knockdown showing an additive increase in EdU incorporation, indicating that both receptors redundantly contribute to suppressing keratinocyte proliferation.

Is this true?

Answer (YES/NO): NO